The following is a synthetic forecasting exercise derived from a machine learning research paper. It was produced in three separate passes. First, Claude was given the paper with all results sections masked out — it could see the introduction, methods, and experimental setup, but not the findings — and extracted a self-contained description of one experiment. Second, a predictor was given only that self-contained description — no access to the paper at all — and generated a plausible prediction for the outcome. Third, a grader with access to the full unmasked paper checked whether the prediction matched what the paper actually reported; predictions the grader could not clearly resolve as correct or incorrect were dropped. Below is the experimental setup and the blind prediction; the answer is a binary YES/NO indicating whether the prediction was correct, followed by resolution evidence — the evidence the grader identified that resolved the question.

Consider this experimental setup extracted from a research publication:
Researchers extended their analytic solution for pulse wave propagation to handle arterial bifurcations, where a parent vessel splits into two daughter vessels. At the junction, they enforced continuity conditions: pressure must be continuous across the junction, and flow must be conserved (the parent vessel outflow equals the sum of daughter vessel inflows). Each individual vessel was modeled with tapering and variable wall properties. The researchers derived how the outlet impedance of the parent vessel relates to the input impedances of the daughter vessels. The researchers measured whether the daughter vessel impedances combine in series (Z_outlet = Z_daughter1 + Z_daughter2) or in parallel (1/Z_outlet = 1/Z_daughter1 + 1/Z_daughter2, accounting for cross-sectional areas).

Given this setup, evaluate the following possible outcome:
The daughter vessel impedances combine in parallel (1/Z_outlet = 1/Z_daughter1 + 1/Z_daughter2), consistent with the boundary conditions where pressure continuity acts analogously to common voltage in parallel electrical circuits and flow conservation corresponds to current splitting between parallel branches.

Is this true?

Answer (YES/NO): NO